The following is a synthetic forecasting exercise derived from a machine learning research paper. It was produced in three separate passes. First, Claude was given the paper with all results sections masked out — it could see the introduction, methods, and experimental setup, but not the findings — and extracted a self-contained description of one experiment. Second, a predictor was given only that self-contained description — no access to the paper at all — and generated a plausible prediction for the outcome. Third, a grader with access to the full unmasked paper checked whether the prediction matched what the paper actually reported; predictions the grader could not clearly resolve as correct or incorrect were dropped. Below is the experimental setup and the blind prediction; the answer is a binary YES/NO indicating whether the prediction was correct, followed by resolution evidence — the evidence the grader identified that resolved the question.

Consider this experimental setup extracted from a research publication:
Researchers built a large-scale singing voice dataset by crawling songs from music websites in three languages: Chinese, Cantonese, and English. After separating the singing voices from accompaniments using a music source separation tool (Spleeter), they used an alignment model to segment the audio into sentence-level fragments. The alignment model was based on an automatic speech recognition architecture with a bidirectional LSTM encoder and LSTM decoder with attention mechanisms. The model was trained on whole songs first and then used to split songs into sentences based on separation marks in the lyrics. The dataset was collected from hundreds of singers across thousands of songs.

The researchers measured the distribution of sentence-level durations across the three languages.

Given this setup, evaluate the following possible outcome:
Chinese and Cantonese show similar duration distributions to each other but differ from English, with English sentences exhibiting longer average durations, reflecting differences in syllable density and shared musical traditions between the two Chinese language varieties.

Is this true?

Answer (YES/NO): NO